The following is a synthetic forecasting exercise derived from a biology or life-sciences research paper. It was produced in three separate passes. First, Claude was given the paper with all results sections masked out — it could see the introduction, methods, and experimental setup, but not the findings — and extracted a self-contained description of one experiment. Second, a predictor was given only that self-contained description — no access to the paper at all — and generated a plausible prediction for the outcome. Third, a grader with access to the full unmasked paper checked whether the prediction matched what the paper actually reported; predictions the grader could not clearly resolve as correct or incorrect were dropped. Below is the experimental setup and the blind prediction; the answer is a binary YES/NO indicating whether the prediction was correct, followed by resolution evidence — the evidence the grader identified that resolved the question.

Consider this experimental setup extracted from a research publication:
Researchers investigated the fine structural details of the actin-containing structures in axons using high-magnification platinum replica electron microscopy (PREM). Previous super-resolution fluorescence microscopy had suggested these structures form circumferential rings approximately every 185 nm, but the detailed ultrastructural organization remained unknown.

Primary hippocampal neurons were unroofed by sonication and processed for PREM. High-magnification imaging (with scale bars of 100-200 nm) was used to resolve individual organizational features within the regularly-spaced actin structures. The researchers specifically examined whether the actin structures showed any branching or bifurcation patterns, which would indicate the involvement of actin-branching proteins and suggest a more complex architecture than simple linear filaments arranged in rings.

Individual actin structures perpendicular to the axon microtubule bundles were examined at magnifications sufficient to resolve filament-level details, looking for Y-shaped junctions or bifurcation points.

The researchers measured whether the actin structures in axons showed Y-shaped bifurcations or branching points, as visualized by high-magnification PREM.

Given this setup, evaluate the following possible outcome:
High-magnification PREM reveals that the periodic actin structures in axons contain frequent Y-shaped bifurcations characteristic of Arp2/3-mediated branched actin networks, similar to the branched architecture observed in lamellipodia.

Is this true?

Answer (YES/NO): NO